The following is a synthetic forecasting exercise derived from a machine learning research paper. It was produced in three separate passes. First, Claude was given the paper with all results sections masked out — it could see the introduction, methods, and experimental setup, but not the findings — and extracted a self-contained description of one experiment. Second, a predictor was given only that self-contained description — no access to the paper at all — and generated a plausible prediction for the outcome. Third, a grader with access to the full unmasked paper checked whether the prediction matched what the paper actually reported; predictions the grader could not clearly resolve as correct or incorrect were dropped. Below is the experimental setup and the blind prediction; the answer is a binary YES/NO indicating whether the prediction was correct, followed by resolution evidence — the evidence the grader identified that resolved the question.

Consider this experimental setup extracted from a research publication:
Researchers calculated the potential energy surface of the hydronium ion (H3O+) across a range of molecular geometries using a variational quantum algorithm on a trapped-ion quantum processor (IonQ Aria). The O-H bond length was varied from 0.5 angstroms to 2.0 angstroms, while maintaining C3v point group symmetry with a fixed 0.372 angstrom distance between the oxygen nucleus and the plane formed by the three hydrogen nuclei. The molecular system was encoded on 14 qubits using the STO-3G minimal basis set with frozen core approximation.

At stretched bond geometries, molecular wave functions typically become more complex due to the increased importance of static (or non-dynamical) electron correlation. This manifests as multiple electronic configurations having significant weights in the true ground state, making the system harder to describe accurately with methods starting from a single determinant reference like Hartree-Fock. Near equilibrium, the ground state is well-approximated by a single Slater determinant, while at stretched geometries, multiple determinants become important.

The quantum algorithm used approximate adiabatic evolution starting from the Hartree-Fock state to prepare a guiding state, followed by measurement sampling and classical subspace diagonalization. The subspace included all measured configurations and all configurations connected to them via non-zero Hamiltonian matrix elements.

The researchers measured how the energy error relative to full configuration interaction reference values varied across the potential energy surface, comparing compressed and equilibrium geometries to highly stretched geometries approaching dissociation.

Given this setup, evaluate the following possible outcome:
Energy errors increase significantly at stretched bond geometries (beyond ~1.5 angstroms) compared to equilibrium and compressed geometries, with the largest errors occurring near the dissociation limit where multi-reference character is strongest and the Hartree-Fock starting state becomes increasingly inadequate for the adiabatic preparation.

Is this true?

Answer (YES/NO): YES